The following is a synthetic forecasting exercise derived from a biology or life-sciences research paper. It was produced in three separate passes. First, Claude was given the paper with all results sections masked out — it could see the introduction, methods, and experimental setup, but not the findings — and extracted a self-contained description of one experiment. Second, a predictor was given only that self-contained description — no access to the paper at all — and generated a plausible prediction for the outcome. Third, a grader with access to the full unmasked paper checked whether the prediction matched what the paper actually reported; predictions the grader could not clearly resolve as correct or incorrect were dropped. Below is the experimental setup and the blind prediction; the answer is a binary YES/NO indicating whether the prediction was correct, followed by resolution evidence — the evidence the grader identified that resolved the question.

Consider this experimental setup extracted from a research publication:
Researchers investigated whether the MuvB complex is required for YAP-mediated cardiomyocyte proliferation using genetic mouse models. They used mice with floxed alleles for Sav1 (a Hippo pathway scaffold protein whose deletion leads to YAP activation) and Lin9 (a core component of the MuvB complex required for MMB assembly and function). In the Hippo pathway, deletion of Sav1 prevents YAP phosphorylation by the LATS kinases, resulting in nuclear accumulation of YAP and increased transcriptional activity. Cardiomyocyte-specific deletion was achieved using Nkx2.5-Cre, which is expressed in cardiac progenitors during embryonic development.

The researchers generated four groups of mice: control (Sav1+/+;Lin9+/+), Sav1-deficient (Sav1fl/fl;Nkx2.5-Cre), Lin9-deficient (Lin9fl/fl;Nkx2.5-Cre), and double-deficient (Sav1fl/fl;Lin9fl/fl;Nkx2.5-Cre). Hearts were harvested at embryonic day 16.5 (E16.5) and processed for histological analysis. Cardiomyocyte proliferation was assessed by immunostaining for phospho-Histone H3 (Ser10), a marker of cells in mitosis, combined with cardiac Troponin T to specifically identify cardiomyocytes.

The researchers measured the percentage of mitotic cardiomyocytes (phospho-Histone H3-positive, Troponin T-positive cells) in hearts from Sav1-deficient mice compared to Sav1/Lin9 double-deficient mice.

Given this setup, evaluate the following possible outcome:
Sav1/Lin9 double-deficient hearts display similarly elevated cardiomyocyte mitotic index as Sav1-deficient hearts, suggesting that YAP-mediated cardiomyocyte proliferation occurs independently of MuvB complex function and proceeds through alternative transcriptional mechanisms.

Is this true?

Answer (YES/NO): NO